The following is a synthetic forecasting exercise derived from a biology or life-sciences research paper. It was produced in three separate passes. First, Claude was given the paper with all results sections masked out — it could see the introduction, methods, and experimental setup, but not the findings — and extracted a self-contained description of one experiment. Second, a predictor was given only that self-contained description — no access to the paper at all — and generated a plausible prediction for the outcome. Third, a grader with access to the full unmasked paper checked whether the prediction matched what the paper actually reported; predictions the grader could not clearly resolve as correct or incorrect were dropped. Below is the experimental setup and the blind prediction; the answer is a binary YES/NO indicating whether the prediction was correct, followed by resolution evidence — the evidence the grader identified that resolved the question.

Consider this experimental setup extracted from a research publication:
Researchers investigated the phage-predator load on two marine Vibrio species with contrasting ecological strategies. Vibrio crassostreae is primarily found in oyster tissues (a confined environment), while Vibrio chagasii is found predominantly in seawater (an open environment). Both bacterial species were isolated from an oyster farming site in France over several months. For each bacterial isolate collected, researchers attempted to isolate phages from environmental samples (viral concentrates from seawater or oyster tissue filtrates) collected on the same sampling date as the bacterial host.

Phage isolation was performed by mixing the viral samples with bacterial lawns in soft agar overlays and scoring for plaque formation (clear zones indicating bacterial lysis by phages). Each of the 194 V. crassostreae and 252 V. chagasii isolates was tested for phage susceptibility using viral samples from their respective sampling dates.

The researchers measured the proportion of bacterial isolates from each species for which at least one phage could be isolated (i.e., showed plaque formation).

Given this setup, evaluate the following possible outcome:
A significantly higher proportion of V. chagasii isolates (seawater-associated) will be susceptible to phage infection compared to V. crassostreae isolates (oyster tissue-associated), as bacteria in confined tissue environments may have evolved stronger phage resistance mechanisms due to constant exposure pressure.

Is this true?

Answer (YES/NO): YES